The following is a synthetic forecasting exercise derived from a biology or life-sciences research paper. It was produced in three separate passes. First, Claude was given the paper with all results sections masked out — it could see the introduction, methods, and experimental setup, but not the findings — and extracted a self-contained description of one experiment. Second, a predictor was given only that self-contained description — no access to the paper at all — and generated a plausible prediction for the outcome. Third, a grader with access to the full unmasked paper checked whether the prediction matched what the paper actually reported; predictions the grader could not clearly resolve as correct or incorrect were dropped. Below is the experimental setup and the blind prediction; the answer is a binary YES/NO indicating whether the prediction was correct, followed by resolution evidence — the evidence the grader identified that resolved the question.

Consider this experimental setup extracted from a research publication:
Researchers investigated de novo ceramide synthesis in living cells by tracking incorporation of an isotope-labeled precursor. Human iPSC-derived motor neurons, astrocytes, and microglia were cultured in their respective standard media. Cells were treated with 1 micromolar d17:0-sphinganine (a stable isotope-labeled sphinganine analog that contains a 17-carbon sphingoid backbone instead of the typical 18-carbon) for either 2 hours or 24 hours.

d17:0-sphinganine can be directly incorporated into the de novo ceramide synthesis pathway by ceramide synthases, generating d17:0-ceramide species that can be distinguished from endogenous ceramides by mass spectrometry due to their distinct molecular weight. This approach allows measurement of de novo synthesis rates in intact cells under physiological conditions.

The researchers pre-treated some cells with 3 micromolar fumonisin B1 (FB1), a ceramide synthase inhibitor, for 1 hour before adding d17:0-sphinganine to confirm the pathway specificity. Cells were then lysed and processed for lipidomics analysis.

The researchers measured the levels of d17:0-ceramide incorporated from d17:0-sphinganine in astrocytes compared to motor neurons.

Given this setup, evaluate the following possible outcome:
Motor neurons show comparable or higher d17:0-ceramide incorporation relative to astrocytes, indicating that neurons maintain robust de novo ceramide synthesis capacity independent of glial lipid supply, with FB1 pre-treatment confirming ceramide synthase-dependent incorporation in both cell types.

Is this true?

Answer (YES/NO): NO